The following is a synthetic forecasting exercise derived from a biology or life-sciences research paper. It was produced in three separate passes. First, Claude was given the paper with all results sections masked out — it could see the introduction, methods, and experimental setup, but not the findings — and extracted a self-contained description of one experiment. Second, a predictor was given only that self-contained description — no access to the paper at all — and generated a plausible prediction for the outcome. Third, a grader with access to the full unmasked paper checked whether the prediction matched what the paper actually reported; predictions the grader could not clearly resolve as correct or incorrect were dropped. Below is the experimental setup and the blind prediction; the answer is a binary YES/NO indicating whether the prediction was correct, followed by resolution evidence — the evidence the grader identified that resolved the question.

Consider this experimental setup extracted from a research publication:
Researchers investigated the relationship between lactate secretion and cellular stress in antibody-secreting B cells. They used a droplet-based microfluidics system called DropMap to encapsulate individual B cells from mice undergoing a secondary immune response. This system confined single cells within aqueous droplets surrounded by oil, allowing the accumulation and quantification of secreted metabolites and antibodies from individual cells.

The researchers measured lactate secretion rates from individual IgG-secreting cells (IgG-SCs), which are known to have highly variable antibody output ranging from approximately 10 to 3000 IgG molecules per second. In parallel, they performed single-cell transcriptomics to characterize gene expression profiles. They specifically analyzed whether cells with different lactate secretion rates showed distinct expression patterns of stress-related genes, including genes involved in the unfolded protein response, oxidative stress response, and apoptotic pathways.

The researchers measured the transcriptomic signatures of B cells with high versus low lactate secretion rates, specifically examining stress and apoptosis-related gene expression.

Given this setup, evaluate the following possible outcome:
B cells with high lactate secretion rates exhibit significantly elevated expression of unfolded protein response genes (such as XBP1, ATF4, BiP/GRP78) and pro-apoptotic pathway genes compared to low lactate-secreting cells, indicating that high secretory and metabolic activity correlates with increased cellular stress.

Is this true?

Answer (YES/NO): NO